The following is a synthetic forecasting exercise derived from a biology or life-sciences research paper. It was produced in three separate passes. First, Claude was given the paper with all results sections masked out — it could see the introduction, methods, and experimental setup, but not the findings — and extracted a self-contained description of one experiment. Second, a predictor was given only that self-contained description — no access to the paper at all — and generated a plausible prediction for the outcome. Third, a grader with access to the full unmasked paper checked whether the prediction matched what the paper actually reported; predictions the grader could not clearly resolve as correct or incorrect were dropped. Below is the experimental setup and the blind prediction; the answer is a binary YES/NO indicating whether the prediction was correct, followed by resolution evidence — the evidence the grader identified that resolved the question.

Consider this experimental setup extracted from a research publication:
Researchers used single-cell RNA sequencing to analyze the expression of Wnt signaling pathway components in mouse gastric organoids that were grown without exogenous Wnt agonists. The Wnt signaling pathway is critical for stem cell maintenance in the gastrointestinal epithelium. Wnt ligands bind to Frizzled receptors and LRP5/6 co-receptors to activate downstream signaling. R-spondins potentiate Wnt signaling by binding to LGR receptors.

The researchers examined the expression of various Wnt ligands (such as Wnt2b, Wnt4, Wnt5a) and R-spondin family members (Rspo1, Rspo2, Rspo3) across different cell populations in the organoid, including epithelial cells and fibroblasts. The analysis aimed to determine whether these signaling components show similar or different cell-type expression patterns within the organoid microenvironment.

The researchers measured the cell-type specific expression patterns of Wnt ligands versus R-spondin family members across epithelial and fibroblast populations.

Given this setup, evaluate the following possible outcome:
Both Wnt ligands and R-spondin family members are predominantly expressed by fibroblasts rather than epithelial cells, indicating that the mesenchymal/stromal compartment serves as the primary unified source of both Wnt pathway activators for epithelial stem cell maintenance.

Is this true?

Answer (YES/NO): NO